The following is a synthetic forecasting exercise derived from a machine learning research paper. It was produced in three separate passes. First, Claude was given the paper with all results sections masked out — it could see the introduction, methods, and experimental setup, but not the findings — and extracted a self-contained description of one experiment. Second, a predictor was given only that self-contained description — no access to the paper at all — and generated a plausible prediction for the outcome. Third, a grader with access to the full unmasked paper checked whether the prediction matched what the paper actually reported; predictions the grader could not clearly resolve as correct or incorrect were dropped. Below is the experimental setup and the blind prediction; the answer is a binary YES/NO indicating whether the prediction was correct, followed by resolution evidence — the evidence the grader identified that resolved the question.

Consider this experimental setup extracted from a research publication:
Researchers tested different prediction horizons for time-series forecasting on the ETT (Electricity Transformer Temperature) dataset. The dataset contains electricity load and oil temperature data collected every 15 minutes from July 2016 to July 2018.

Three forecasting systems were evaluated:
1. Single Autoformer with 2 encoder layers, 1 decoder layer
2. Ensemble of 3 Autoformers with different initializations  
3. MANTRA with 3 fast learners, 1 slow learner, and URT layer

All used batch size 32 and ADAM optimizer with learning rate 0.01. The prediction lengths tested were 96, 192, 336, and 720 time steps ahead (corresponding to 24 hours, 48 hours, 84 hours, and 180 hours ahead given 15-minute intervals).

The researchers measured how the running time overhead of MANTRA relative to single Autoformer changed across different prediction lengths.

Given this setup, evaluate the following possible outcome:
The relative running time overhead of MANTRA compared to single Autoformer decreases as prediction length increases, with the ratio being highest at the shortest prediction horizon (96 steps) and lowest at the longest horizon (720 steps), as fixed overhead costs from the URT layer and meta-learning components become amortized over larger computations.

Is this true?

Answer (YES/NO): YES